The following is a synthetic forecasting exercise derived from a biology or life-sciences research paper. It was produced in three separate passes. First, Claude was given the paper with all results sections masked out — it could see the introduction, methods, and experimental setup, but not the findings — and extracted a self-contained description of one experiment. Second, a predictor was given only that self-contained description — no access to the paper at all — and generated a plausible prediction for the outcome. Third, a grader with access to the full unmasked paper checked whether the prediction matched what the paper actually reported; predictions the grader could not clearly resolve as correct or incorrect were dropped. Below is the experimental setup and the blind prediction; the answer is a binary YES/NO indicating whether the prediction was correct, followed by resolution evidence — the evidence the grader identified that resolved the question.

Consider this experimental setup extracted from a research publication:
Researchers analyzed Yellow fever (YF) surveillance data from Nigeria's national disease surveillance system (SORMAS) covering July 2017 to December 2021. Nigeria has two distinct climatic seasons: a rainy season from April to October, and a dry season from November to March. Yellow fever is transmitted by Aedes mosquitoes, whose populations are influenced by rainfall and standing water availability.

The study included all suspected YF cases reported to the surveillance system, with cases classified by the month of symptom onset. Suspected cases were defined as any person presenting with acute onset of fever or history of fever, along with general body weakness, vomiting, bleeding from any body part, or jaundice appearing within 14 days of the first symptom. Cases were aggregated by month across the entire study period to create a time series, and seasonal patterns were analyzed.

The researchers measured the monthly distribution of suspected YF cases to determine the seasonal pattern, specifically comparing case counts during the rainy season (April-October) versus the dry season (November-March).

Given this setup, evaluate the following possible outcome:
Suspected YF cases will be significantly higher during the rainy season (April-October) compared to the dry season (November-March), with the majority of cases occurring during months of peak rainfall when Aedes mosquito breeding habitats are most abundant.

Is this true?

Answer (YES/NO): NO